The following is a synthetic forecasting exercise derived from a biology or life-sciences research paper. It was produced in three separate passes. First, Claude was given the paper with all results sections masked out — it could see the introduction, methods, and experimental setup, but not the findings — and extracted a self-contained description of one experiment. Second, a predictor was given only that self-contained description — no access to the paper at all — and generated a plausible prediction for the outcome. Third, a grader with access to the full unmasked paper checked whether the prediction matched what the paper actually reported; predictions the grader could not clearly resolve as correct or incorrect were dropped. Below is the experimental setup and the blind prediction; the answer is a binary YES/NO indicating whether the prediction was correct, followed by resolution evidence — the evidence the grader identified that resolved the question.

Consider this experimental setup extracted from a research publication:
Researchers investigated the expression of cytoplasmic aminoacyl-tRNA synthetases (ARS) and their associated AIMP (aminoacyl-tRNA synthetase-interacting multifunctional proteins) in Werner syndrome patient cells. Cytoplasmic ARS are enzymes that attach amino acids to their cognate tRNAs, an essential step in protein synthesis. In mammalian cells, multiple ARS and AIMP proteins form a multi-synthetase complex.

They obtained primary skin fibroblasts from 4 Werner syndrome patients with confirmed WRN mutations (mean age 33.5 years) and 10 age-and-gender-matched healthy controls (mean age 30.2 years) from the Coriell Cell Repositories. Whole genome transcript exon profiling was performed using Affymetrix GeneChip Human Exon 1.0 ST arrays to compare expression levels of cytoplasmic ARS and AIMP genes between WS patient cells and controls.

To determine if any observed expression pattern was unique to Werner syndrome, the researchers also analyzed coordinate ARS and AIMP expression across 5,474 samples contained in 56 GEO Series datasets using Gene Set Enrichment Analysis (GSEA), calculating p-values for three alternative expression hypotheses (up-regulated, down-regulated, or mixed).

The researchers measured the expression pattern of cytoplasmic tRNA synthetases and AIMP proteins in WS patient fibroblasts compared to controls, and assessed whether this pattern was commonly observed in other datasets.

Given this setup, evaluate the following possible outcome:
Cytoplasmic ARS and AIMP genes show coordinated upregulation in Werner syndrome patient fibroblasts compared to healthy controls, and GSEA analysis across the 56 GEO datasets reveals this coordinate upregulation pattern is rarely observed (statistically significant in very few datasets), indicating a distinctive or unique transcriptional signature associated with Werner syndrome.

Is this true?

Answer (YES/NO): YES